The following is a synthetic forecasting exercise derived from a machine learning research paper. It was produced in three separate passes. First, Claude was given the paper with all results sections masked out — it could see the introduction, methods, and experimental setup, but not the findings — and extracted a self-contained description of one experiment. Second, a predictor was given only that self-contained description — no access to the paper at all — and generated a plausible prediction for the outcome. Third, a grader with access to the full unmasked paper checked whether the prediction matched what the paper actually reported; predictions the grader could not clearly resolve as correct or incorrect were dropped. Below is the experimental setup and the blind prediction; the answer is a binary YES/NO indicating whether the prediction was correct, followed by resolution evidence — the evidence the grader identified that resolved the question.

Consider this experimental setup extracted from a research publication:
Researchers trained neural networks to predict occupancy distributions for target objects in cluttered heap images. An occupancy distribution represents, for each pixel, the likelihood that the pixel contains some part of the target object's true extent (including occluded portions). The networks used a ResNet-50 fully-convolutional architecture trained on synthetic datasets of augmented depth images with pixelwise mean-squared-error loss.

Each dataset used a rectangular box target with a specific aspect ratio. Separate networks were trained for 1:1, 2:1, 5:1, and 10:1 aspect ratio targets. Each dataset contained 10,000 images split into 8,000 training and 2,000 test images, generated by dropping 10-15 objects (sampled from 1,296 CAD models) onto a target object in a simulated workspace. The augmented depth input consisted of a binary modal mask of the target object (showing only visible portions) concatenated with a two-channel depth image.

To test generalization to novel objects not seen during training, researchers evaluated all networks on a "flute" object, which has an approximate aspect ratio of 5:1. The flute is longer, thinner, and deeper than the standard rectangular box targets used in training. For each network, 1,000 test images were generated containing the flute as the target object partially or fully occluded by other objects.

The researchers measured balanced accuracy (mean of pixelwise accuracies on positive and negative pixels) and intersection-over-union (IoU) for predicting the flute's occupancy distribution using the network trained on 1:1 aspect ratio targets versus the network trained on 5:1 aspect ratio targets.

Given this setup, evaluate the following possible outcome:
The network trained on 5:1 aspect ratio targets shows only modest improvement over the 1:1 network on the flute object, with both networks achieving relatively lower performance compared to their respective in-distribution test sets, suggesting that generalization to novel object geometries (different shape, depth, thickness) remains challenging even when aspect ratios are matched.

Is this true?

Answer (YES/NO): NO